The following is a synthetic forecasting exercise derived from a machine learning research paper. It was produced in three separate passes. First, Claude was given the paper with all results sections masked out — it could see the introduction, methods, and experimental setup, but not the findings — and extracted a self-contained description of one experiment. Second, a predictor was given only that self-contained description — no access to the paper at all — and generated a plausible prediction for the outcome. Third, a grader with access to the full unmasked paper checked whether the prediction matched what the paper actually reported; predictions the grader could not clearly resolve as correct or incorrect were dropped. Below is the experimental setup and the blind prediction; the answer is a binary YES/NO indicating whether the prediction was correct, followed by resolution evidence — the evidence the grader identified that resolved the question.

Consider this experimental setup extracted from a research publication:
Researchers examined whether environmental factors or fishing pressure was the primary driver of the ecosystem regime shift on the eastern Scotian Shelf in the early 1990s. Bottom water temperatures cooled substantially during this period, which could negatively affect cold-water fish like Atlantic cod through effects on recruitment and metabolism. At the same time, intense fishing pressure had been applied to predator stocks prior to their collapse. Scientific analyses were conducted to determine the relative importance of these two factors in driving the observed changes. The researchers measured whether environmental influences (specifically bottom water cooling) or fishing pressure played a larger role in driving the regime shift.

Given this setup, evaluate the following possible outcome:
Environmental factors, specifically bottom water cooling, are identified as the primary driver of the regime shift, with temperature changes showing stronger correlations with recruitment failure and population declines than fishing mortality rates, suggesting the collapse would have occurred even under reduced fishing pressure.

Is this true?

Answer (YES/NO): NO